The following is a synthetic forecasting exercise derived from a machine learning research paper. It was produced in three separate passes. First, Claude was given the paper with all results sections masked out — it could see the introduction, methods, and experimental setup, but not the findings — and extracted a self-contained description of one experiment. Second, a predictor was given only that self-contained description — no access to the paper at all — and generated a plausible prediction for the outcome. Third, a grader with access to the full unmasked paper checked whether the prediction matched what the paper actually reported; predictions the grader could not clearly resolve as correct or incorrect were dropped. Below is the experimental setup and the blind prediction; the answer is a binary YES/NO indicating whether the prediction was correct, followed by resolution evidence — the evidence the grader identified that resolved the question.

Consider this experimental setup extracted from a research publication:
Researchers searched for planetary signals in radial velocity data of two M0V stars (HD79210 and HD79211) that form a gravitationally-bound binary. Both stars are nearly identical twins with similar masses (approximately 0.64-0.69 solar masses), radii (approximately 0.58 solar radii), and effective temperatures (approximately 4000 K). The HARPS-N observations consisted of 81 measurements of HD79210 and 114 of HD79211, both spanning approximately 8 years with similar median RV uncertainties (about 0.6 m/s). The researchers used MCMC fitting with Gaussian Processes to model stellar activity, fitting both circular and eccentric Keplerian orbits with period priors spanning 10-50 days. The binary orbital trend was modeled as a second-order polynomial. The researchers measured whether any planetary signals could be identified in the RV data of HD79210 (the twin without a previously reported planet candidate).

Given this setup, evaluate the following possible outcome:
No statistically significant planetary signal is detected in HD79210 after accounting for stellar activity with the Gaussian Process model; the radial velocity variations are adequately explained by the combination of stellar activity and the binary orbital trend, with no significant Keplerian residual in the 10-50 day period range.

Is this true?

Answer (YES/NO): YES